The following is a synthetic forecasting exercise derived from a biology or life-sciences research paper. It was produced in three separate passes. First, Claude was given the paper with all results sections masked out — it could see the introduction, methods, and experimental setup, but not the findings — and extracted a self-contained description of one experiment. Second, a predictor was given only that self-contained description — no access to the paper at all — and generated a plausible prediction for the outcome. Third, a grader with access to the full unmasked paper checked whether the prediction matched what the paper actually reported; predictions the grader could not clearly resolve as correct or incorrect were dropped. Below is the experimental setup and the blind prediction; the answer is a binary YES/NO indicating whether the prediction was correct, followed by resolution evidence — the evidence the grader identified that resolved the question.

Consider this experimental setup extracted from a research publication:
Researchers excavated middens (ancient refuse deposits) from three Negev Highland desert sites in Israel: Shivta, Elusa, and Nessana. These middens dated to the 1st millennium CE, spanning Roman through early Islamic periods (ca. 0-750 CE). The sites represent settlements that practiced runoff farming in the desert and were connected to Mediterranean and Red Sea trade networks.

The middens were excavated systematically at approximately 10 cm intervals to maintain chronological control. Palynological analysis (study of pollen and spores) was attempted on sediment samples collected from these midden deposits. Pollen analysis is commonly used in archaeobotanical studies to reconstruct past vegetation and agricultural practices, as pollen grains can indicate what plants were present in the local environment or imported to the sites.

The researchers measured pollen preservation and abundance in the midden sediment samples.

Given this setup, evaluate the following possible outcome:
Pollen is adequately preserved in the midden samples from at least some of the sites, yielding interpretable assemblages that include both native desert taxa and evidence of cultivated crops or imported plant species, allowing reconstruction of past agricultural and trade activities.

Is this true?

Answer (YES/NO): NO